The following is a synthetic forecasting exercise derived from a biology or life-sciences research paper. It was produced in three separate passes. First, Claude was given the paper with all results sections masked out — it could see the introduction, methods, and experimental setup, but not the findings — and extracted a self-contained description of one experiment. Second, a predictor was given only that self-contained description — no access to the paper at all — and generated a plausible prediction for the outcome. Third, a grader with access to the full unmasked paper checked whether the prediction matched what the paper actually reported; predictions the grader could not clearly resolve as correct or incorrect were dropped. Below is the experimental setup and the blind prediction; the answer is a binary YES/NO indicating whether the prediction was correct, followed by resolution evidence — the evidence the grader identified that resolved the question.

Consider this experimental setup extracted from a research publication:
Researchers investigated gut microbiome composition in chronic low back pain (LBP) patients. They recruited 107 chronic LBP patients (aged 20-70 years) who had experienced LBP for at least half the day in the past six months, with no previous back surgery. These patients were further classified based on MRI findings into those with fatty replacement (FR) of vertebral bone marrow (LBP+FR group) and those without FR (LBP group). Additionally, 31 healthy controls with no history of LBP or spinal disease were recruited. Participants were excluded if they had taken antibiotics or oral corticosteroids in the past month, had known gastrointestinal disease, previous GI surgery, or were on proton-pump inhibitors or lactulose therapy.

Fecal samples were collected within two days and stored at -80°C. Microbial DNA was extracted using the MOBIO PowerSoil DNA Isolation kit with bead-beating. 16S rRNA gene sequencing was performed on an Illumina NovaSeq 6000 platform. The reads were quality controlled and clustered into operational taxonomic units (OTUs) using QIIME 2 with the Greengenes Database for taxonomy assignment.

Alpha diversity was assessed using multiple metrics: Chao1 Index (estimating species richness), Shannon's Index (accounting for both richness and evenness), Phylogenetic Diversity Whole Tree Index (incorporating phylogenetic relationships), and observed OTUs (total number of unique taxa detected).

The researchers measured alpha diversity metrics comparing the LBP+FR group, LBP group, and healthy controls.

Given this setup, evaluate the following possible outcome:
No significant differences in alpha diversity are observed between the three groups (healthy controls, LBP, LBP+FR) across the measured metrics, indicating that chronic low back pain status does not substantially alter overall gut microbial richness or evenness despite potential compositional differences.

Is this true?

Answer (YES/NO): NO